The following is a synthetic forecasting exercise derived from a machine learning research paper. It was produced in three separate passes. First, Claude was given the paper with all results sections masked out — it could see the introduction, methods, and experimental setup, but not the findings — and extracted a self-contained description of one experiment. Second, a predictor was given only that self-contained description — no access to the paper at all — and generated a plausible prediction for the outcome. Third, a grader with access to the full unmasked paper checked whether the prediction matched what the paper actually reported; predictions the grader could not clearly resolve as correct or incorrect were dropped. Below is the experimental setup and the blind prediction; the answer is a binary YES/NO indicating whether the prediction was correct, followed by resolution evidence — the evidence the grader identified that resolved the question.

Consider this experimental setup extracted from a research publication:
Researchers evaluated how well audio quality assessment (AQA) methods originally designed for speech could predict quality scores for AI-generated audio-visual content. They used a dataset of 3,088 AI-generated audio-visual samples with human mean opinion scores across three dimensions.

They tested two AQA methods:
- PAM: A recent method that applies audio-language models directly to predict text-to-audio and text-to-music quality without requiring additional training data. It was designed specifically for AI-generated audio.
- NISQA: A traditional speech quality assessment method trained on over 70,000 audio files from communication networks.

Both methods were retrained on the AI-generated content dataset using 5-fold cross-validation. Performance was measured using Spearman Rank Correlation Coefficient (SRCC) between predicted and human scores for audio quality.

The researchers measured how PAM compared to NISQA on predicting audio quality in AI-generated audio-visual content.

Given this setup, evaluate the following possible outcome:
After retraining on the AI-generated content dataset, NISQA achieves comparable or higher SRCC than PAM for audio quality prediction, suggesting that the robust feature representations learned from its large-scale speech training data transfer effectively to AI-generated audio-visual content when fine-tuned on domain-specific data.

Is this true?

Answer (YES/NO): YES